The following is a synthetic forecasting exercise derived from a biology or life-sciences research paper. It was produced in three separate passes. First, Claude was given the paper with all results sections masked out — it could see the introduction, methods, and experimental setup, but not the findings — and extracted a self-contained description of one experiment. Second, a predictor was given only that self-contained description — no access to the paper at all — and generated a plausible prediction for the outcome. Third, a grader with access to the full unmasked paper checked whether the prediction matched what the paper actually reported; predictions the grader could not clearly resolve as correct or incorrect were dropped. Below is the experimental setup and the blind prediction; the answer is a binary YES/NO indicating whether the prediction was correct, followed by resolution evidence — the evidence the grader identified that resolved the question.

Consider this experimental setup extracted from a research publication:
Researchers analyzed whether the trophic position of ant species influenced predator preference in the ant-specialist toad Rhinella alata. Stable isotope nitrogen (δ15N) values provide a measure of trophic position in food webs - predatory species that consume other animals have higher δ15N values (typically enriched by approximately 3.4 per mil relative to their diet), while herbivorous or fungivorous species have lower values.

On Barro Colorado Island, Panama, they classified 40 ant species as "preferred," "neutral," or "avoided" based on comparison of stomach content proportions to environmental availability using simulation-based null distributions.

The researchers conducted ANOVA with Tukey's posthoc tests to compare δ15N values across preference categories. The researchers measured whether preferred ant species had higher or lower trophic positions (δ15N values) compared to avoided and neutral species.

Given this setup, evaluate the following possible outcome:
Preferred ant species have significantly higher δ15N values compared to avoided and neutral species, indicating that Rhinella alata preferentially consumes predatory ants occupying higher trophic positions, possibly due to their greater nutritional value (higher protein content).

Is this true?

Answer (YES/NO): NO